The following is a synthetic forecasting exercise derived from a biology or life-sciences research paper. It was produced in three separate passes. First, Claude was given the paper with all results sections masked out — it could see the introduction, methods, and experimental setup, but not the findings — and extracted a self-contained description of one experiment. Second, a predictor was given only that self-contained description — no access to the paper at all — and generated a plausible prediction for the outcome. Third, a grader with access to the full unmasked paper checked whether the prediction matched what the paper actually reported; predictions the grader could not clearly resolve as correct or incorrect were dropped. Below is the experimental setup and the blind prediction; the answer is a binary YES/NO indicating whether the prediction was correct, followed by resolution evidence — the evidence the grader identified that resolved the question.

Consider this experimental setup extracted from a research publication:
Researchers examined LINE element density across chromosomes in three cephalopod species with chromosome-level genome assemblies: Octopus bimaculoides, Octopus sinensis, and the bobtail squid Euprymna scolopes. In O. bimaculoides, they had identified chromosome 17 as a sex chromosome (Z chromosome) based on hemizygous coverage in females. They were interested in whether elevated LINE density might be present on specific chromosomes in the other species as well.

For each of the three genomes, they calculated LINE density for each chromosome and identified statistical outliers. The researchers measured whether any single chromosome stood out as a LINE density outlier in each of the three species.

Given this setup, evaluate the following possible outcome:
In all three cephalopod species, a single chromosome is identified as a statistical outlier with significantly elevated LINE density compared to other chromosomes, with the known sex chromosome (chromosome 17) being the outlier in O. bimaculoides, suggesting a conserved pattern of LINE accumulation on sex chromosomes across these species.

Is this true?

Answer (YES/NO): YES